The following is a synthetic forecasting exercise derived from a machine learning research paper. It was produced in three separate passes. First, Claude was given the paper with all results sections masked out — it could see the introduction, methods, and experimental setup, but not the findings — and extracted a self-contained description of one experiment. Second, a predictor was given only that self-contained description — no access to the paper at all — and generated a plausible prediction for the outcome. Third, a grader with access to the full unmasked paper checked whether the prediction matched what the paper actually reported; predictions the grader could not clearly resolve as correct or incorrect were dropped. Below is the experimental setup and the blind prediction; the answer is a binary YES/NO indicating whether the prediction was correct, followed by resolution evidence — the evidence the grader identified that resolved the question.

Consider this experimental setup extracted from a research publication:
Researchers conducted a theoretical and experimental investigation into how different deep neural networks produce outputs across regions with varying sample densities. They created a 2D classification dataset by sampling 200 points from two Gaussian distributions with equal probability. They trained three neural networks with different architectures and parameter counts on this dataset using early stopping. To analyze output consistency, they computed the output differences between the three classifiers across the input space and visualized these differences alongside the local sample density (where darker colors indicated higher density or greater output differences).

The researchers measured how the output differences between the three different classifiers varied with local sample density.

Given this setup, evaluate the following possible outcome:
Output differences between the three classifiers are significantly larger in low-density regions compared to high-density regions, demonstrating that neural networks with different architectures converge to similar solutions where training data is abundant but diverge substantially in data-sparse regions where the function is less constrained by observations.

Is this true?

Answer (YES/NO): YES